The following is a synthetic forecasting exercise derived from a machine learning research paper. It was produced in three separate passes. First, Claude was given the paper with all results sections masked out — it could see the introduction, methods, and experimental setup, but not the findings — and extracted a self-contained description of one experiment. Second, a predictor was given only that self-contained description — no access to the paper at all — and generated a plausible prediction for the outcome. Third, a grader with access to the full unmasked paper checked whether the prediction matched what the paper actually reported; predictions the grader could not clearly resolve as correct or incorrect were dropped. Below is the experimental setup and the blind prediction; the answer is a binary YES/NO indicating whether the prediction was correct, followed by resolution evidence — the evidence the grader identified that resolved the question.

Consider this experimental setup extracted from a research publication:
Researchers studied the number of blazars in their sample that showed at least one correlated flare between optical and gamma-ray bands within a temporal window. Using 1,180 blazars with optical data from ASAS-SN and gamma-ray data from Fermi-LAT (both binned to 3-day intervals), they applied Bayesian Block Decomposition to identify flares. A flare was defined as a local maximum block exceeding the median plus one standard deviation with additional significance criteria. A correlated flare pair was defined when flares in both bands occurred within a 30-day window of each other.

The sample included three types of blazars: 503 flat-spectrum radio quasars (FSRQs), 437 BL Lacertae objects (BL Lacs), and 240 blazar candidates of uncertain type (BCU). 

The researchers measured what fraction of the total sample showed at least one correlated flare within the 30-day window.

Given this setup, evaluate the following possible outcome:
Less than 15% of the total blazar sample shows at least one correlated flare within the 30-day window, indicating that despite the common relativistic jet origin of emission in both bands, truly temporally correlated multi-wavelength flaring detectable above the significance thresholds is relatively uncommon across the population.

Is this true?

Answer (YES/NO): YES